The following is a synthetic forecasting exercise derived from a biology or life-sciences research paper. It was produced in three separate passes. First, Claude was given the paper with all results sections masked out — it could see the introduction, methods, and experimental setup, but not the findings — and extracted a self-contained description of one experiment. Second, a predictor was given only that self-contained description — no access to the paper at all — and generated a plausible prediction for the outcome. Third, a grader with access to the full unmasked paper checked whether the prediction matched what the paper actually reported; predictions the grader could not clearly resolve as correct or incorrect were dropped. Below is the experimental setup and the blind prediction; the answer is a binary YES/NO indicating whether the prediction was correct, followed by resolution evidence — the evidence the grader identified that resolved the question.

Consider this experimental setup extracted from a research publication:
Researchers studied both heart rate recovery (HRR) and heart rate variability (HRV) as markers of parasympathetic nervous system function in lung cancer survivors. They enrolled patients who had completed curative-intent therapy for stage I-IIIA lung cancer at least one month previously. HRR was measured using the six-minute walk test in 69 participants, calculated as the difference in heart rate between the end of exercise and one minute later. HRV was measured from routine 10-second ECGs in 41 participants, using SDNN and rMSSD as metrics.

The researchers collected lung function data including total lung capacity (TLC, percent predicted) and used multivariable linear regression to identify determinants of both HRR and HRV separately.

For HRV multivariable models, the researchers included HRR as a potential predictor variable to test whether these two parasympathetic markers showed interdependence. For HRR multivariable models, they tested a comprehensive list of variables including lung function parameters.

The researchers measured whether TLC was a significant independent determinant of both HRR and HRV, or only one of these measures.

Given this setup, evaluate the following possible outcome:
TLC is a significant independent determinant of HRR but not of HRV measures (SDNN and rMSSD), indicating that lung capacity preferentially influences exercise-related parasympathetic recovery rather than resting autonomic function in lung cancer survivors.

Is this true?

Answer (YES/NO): NO